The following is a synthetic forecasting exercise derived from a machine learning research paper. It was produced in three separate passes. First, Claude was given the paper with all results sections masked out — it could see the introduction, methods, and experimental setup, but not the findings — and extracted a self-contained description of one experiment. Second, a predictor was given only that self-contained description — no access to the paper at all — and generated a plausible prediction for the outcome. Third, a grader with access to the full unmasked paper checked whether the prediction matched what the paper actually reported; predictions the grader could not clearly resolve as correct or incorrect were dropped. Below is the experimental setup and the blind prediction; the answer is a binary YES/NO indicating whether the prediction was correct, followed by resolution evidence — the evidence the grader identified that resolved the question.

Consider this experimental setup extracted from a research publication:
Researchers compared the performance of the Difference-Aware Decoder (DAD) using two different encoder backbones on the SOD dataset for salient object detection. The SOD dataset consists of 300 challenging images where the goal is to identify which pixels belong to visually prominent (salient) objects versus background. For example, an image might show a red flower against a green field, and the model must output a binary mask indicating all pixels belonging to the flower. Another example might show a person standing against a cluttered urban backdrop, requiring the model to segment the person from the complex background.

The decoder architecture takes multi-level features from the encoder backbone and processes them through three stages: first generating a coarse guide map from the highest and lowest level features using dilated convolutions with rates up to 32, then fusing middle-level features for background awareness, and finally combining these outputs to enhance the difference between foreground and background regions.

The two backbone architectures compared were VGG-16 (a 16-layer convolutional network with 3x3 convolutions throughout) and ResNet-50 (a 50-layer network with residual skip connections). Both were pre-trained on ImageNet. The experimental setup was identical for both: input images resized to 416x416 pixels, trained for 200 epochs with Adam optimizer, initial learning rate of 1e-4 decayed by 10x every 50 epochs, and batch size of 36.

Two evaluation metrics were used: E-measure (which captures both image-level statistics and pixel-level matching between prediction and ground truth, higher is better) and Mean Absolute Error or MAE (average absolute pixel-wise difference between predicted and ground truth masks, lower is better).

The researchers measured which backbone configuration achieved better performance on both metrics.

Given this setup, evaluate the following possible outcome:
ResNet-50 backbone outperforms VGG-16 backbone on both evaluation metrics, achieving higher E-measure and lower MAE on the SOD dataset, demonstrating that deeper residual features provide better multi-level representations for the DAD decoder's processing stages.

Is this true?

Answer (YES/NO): NO